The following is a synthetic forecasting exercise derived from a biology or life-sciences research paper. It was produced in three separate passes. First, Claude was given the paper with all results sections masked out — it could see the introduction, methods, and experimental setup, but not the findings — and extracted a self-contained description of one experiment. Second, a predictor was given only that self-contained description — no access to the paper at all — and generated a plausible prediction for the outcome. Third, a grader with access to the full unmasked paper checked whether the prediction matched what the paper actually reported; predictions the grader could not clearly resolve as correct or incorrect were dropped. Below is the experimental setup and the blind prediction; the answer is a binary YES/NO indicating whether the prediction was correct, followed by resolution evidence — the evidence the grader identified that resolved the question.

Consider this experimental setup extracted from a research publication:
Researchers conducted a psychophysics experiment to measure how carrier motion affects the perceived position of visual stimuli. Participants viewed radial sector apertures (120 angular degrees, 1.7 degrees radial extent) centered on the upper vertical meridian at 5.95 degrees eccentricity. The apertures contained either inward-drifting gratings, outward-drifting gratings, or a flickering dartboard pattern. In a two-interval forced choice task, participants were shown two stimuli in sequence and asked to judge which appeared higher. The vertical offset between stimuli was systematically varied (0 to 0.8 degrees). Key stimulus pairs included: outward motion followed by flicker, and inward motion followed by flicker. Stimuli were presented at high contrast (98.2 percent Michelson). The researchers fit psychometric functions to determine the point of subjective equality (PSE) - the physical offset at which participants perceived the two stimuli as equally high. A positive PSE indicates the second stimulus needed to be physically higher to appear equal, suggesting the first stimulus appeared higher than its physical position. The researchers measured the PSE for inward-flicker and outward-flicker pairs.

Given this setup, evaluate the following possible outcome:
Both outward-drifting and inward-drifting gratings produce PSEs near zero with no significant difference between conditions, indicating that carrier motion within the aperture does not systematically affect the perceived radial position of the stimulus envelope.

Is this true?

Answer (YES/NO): YES